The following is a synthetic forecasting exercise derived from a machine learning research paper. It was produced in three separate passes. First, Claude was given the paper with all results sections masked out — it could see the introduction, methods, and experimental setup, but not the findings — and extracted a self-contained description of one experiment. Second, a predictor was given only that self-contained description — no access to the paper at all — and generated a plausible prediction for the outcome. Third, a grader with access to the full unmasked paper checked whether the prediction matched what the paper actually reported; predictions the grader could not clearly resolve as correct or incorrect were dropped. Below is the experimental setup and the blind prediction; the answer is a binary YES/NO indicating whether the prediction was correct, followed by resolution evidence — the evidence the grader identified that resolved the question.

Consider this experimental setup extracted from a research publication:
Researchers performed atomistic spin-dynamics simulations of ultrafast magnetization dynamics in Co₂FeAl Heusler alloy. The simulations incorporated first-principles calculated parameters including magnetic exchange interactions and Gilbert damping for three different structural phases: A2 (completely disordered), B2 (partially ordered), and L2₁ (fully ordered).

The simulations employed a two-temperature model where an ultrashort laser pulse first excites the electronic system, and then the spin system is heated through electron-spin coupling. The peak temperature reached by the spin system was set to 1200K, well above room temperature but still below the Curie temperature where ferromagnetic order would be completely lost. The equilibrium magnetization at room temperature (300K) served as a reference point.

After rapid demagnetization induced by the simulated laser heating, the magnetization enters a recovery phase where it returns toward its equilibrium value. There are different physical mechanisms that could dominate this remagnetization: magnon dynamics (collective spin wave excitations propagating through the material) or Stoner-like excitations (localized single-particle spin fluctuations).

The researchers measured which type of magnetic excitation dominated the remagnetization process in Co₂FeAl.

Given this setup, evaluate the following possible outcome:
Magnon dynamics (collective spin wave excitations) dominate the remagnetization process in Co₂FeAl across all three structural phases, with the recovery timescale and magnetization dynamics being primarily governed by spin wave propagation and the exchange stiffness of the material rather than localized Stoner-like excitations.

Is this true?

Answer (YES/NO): NO